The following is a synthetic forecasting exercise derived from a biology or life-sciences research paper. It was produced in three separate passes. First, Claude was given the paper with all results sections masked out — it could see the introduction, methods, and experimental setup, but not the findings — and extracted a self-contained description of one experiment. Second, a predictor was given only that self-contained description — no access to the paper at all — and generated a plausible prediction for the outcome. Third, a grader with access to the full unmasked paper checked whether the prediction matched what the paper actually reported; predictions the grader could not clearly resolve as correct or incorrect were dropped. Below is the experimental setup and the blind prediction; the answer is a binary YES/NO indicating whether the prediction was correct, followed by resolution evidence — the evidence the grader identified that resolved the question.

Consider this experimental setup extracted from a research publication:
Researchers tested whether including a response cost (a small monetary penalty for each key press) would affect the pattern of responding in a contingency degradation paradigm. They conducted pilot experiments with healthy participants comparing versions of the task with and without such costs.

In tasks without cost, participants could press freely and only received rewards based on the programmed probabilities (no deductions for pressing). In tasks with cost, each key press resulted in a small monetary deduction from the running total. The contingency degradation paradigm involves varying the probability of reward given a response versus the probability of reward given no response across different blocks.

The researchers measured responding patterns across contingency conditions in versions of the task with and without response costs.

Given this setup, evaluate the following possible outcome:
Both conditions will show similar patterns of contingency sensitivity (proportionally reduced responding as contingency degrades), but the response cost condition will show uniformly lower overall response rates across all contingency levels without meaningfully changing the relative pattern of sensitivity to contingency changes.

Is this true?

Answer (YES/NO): YES